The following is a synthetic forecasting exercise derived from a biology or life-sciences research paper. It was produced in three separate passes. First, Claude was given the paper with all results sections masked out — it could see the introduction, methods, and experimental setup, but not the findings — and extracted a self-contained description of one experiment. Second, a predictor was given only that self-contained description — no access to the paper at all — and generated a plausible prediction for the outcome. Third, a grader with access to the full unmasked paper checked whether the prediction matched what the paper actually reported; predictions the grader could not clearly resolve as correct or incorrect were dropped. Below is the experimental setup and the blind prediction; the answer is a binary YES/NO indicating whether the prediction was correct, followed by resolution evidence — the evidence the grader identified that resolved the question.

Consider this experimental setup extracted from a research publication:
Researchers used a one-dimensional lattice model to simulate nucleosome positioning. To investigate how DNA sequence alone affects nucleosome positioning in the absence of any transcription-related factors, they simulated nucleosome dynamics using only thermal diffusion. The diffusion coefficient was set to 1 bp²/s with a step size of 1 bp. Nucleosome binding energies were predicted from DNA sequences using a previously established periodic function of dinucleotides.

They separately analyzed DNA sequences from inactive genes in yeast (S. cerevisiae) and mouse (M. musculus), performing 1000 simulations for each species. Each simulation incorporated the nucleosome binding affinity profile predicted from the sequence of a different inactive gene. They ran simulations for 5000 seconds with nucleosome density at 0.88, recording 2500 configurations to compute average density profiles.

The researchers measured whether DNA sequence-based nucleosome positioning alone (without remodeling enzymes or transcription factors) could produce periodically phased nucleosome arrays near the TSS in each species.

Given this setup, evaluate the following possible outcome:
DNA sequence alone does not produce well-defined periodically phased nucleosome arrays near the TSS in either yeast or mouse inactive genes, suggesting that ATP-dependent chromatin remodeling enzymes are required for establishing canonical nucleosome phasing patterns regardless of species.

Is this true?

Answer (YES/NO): NO